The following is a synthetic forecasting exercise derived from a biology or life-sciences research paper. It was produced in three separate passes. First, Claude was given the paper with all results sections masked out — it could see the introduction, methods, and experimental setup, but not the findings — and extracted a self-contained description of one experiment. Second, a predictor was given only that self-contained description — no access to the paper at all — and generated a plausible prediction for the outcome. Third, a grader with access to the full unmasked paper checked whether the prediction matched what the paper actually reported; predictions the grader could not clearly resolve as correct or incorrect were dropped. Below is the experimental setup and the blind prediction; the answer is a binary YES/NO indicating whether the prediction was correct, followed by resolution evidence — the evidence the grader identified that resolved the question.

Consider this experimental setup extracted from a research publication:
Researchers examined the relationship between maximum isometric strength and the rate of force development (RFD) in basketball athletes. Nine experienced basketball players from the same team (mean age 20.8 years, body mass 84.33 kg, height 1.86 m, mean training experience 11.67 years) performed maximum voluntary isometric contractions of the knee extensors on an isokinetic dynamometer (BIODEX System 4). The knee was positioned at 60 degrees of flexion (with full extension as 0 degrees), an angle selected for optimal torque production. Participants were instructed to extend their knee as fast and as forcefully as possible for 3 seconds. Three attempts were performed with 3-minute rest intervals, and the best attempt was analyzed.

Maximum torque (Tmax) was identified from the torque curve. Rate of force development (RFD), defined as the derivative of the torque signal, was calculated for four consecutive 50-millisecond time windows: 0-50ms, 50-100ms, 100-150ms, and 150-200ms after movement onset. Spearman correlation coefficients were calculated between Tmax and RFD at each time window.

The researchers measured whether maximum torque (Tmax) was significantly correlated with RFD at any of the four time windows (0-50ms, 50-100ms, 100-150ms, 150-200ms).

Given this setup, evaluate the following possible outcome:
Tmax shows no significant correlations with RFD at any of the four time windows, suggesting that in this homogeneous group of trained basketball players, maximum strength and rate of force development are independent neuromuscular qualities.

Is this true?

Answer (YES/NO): YES